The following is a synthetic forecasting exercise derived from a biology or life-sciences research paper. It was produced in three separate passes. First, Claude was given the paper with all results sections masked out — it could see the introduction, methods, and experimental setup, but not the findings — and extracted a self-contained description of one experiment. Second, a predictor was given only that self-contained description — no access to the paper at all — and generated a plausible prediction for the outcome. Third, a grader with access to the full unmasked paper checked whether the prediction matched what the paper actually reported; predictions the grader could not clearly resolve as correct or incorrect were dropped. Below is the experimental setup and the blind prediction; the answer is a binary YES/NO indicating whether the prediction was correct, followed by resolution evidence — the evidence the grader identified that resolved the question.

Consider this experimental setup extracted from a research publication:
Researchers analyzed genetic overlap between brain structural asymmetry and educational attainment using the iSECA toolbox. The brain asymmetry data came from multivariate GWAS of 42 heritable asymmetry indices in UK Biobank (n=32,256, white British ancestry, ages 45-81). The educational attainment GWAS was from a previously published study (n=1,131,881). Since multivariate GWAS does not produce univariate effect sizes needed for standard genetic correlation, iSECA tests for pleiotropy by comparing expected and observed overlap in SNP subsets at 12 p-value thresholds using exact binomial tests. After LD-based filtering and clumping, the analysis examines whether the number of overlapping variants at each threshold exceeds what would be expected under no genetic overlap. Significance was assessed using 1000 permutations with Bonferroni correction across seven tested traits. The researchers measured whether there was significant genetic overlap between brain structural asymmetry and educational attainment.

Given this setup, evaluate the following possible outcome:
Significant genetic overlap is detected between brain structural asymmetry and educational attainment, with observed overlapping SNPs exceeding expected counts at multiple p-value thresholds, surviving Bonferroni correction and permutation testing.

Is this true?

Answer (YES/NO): YES